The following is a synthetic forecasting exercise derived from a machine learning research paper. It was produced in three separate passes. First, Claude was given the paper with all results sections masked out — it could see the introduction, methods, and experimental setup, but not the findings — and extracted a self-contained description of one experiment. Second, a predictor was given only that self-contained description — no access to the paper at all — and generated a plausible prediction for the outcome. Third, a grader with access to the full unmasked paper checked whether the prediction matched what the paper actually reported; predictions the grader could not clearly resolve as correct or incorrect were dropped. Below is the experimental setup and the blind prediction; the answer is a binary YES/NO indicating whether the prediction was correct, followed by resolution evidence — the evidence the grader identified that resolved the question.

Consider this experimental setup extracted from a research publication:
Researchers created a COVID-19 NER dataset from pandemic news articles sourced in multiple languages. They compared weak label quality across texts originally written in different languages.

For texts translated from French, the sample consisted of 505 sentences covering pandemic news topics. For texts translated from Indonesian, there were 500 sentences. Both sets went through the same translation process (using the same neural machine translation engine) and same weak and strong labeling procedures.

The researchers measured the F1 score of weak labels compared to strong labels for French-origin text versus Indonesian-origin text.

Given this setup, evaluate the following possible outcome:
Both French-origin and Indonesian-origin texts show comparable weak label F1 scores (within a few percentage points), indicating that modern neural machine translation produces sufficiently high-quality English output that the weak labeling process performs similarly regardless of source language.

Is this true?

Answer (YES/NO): YES